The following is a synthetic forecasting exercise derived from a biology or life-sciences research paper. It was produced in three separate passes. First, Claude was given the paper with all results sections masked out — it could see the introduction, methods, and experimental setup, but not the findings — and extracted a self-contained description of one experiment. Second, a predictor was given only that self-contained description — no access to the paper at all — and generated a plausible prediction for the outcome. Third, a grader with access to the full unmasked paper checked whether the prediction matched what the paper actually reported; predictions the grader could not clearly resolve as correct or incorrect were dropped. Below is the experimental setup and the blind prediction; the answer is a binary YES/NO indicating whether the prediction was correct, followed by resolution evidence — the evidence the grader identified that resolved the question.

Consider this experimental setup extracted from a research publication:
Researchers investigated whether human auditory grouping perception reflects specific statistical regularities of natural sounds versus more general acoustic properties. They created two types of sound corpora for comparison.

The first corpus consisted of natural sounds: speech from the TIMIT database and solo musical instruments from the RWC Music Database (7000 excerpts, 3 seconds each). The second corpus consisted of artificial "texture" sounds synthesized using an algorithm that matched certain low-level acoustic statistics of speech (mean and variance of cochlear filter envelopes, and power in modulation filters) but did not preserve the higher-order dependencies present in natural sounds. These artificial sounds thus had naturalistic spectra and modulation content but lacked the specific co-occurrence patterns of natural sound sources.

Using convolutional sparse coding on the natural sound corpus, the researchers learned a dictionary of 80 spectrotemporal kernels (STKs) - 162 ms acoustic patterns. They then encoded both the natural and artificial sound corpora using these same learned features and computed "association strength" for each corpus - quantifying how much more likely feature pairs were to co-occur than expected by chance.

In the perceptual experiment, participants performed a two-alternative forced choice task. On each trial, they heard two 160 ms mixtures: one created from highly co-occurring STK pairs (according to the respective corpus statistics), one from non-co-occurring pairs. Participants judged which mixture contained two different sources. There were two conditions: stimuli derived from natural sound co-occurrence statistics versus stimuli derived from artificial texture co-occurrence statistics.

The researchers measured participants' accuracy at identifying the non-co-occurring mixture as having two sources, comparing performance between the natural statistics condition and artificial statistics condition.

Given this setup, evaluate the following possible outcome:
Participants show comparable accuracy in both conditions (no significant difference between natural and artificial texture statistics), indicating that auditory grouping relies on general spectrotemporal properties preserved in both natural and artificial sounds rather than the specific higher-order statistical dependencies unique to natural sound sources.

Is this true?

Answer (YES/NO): NO